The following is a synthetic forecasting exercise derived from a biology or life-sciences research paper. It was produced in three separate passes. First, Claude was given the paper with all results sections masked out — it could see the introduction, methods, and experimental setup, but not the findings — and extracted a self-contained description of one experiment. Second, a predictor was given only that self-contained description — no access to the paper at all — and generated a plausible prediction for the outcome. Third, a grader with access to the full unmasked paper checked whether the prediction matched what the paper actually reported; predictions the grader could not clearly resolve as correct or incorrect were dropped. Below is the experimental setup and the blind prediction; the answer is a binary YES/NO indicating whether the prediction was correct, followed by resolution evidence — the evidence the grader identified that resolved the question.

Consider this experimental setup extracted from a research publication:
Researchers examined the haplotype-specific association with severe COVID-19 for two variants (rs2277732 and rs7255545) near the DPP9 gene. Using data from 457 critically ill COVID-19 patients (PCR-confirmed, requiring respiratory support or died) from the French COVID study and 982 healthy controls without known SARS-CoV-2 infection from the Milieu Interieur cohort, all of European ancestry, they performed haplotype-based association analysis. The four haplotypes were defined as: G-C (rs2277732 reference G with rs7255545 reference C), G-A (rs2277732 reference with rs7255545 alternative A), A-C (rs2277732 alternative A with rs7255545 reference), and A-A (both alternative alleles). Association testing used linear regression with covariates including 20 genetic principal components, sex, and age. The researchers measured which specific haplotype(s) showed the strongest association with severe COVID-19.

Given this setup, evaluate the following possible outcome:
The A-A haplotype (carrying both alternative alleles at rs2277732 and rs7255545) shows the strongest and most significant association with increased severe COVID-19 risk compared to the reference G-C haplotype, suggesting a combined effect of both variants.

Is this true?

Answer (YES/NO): YES